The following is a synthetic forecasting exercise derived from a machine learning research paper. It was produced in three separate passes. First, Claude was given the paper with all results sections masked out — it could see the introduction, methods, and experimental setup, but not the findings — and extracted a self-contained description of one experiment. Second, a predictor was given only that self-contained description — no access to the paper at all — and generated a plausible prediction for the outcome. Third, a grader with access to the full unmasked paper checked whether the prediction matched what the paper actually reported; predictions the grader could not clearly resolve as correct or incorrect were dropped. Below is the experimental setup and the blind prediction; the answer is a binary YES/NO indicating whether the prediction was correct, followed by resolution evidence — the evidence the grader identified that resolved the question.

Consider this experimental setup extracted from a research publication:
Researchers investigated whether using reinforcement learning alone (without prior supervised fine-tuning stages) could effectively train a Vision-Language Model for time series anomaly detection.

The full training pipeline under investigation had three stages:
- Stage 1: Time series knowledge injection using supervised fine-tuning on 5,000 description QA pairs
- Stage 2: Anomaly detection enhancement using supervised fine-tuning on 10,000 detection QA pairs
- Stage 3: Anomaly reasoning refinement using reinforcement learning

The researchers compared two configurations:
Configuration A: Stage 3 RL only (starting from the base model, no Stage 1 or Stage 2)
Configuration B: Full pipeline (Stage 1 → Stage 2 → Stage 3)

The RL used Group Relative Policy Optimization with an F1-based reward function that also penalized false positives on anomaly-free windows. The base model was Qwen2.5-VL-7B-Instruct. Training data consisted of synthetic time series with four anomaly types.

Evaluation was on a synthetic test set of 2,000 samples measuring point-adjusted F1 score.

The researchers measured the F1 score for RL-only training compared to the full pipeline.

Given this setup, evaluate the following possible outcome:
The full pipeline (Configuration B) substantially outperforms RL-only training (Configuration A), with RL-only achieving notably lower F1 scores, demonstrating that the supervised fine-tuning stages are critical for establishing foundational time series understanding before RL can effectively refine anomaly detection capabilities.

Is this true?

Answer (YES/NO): YES